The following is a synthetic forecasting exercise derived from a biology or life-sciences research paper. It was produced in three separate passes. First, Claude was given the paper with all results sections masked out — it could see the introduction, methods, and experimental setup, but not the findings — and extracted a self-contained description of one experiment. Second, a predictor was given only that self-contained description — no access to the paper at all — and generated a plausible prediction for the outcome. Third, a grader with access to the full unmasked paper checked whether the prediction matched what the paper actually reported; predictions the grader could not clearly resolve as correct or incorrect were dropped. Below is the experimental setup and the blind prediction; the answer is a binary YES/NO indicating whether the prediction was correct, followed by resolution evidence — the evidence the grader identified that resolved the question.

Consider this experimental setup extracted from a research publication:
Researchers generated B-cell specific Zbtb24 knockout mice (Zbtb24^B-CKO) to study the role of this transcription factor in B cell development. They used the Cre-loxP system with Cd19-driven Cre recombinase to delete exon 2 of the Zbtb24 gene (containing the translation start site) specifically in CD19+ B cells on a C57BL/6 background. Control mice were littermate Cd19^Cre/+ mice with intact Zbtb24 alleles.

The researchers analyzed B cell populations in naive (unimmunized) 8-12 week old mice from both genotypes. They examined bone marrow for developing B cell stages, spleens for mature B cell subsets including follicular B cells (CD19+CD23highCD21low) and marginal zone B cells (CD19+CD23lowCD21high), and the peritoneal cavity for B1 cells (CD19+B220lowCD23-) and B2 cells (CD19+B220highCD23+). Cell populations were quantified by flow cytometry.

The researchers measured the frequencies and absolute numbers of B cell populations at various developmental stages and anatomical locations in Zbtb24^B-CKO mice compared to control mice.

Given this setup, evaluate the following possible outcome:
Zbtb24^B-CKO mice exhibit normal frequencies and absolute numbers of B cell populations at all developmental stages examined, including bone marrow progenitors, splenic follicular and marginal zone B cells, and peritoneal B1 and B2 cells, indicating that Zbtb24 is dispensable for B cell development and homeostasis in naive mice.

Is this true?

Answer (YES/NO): YES